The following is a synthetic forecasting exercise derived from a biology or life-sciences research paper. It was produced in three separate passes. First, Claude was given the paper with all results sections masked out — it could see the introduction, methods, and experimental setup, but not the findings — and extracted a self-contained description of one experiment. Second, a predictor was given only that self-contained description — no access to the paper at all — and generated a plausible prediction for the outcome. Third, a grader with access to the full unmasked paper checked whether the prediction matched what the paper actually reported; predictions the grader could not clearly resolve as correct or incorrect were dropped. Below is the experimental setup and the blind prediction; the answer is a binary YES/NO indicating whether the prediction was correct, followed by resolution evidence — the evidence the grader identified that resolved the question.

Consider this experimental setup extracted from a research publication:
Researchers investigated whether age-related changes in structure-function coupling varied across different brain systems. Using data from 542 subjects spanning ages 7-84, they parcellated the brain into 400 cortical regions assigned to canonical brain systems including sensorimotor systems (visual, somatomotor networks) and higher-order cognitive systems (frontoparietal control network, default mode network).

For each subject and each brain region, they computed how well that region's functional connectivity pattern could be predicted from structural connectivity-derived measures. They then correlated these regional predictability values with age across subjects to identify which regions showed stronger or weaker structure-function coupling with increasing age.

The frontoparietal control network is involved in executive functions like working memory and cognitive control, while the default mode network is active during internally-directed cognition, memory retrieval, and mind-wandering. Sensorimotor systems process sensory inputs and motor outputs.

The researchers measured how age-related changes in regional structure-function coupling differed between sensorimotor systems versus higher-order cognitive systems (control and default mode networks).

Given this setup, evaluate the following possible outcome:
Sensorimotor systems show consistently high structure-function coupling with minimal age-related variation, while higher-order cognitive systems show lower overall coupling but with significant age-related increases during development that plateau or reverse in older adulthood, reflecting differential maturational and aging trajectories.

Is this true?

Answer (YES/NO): NO